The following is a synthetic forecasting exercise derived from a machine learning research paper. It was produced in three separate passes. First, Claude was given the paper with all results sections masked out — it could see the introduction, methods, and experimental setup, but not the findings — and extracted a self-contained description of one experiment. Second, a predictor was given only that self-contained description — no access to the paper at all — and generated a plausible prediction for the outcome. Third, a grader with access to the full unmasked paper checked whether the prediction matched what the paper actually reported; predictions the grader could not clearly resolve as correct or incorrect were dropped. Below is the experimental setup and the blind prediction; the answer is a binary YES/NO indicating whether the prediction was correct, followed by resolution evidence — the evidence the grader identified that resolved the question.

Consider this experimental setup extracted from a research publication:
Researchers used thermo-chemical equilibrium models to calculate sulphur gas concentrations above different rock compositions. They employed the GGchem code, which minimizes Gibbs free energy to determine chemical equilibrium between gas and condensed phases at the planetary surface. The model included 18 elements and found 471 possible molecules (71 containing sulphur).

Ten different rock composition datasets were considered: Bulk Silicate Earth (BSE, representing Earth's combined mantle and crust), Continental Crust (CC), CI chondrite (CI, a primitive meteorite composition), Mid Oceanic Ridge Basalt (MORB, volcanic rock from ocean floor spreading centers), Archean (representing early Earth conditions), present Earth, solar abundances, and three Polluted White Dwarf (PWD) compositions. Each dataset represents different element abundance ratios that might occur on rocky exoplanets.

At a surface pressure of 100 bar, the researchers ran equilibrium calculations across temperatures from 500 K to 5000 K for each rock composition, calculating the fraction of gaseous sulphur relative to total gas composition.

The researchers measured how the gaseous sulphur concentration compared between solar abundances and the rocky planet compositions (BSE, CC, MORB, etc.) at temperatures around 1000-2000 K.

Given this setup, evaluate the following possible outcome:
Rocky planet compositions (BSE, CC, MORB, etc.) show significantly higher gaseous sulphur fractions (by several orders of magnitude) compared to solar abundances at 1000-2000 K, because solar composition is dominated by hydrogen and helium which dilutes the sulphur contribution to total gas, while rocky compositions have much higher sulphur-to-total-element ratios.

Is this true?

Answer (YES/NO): YES